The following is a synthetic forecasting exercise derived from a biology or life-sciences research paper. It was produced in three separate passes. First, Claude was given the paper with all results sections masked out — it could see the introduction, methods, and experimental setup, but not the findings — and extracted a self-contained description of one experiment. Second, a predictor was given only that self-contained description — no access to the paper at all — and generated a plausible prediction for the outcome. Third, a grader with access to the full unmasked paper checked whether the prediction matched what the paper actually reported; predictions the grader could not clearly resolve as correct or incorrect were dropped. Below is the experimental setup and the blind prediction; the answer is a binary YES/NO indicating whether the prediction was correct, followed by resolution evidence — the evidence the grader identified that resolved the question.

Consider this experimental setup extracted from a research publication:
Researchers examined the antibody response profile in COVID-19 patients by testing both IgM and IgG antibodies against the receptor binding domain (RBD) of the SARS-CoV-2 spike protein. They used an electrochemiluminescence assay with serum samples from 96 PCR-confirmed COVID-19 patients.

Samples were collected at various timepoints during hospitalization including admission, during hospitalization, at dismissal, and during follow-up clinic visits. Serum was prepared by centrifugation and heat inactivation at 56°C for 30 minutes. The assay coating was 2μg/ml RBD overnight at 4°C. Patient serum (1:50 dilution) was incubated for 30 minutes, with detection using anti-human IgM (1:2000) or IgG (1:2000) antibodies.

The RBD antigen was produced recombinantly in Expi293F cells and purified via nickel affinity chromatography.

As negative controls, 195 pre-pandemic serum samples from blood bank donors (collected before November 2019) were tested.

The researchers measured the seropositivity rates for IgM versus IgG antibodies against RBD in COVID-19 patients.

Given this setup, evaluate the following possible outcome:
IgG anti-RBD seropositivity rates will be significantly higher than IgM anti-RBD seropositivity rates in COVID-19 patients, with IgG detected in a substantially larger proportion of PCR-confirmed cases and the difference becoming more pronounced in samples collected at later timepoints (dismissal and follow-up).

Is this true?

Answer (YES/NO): NO